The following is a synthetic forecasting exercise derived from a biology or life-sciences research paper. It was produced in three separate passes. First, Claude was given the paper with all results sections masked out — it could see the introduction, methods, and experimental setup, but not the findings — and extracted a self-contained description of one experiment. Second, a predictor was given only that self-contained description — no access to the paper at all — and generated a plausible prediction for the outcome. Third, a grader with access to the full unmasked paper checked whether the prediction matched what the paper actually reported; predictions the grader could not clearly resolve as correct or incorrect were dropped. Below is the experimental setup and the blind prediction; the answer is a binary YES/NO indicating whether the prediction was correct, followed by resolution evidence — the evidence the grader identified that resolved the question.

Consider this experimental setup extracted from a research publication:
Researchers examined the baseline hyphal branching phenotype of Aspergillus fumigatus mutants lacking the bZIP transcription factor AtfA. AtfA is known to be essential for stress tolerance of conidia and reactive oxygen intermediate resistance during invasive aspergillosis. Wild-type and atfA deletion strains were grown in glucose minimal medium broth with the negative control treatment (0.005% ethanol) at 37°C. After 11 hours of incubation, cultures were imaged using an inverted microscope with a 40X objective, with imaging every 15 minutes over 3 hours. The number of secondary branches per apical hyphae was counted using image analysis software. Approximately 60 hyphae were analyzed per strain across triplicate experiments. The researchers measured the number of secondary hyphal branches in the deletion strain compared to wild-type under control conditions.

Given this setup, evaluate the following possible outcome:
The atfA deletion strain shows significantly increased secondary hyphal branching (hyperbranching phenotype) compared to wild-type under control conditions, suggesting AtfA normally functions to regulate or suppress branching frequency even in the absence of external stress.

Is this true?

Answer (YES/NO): YES